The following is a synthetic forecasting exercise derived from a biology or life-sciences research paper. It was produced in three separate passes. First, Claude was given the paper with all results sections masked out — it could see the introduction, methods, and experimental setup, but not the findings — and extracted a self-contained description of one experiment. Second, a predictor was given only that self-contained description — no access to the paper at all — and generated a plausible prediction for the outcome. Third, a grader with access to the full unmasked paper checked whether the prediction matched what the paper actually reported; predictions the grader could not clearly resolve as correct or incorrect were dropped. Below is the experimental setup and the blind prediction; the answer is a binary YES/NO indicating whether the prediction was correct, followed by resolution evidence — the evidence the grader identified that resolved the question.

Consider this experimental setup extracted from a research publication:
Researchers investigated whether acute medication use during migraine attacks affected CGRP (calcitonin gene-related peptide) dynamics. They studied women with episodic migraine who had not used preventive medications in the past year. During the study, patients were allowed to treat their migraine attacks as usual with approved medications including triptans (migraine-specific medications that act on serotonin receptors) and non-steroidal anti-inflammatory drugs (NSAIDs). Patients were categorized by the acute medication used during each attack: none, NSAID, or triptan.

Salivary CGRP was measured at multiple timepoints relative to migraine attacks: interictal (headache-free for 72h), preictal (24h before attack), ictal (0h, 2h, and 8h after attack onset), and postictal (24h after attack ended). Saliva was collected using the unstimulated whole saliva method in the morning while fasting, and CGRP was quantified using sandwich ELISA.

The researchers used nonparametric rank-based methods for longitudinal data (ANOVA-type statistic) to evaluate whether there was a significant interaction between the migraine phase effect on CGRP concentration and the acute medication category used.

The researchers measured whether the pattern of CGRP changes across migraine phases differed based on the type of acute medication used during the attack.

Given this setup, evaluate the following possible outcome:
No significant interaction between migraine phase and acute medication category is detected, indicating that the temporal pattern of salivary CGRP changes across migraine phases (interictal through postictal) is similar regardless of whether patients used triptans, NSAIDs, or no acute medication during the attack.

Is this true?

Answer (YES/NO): YES